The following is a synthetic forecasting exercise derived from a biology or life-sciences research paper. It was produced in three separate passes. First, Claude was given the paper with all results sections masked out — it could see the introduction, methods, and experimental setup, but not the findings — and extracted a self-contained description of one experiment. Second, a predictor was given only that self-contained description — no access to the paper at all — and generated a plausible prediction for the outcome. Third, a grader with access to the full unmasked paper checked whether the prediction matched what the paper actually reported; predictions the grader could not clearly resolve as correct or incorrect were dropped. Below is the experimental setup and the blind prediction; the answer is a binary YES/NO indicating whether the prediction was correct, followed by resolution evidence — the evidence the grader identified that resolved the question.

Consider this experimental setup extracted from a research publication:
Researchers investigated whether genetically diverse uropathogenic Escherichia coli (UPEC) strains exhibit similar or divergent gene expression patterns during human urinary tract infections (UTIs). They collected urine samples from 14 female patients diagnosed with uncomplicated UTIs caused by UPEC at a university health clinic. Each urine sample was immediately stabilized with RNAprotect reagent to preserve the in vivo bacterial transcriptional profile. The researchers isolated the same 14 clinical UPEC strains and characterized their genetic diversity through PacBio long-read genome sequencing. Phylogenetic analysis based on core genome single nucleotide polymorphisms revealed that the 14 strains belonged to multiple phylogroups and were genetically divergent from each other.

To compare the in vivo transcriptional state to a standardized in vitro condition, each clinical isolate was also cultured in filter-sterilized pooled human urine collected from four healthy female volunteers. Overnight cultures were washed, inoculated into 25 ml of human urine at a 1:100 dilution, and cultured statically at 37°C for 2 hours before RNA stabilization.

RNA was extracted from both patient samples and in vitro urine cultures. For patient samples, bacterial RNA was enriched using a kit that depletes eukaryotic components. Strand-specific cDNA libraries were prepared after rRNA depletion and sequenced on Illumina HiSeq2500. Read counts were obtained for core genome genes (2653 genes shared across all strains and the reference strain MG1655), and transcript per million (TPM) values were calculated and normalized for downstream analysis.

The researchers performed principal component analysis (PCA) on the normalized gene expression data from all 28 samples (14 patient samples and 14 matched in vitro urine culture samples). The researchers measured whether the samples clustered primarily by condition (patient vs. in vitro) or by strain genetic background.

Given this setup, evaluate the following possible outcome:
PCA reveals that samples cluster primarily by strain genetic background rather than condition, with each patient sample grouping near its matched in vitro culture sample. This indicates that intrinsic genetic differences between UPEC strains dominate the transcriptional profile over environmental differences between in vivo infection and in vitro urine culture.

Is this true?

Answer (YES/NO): NO